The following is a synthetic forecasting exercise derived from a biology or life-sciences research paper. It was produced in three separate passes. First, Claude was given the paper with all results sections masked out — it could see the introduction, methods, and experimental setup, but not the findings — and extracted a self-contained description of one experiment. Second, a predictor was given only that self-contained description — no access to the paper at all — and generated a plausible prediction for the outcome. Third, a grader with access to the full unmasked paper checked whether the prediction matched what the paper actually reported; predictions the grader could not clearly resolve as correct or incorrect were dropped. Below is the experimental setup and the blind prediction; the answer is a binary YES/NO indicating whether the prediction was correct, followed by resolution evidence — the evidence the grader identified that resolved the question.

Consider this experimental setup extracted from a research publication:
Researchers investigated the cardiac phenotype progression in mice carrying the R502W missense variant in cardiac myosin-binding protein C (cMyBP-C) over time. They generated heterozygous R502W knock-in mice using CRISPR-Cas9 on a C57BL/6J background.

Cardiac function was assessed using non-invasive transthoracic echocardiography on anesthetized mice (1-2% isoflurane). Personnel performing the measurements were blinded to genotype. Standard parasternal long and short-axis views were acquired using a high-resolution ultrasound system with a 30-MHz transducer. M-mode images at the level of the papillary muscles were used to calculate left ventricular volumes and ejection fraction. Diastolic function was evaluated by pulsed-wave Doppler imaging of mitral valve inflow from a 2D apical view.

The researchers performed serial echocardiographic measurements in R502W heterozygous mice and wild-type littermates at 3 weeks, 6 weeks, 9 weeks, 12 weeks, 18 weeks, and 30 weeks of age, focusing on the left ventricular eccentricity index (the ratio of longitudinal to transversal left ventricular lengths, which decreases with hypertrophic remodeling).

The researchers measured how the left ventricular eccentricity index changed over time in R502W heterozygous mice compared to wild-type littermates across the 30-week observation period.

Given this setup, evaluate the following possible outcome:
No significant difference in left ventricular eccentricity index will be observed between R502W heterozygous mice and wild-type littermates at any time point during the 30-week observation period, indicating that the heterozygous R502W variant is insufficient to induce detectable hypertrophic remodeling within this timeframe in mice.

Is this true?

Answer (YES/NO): YES